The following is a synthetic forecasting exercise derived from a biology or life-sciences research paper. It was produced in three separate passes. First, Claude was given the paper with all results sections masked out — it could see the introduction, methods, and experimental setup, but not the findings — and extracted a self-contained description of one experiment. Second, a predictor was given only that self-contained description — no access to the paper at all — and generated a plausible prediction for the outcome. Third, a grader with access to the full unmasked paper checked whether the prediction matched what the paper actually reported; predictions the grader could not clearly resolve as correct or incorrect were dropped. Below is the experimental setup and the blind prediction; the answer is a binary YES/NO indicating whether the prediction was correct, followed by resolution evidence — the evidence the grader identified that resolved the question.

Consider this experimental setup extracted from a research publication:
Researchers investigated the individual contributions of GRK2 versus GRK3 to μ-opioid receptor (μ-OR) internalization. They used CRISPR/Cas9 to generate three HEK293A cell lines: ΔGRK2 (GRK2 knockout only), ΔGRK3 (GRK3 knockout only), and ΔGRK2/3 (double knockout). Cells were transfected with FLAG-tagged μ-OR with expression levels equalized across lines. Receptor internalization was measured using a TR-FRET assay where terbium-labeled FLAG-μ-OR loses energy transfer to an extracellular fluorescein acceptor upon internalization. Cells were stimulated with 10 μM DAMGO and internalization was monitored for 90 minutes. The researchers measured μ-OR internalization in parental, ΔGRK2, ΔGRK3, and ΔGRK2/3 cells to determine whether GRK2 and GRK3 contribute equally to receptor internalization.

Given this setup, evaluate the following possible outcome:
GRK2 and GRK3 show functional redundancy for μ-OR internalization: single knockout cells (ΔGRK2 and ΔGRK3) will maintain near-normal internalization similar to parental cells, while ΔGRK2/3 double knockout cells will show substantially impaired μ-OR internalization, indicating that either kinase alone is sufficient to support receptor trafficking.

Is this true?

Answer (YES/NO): NO